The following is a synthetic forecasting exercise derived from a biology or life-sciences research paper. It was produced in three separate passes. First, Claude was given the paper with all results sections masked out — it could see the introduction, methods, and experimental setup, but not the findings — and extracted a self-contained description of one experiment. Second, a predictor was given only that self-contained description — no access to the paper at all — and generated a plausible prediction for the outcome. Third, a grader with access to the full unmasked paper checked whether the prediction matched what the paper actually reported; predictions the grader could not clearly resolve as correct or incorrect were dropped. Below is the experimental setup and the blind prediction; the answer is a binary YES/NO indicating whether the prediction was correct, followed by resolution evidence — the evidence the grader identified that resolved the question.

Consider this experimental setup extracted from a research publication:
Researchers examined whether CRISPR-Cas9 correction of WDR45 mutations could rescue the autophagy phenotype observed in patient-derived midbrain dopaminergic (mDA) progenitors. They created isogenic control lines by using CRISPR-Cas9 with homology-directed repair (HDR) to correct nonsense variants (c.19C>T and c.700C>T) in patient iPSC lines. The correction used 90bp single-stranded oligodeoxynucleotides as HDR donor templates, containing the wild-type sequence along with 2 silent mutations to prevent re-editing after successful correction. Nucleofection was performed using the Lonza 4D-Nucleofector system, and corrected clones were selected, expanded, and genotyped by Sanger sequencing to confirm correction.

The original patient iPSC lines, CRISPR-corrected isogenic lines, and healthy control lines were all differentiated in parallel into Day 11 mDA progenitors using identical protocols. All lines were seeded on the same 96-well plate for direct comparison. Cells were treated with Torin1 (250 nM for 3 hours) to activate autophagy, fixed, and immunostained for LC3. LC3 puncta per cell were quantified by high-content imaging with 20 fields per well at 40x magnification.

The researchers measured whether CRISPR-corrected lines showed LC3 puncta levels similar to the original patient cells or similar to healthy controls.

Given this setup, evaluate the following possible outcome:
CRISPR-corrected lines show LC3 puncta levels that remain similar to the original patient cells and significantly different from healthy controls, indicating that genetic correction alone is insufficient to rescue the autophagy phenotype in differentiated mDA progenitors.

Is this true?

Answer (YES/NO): NO